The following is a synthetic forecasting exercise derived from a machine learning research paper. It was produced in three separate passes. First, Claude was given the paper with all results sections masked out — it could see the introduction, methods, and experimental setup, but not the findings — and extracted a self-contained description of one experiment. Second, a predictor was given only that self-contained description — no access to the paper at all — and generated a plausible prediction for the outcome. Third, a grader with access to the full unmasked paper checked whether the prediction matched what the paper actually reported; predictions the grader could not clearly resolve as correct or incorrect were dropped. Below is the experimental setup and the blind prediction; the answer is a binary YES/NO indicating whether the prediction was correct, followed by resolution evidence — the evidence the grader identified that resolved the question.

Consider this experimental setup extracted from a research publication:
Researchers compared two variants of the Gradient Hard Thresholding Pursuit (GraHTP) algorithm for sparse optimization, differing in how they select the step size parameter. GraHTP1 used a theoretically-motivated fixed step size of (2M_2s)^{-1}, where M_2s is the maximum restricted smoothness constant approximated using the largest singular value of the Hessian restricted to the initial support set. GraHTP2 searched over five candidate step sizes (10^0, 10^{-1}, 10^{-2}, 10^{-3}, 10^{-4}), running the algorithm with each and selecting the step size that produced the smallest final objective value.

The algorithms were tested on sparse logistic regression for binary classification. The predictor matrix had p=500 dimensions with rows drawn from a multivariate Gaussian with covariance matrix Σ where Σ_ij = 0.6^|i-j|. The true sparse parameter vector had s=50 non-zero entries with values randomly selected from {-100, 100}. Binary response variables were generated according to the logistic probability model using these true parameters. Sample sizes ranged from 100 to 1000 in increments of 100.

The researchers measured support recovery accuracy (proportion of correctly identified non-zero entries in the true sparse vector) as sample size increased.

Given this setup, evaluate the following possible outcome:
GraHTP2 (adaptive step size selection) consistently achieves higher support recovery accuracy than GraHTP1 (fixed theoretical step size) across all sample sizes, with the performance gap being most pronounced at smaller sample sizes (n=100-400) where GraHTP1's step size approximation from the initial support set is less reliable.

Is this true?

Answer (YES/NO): NO